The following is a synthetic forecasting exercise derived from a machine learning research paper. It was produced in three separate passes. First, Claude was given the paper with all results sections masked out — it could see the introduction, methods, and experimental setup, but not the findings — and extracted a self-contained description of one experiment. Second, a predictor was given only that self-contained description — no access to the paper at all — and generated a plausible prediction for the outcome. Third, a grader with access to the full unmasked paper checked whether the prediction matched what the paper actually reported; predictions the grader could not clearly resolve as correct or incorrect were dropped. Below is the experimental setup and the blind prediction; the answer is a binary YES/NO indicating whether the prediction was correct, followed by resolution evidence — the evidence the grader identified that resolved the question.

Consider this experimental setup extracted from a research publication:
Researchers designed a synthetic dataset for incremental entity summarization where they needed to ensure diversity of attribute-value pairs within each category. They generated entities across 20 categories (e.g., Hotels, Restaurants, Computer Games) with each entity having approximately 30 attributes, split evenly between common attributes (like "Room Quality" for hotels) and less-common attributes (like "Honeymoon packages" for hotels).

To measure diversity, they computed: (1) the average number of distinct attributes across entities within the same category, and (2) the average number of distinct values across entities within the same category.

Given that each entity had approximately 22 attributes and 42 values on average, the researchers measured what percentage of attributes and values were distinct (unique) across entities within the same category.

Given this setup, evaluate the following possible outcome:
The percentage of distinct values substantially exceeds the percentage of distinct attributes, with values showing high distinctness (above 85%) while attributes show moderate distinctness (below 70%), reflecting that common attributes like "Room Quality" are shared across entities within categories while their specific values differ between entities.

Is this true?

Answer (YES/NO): YES